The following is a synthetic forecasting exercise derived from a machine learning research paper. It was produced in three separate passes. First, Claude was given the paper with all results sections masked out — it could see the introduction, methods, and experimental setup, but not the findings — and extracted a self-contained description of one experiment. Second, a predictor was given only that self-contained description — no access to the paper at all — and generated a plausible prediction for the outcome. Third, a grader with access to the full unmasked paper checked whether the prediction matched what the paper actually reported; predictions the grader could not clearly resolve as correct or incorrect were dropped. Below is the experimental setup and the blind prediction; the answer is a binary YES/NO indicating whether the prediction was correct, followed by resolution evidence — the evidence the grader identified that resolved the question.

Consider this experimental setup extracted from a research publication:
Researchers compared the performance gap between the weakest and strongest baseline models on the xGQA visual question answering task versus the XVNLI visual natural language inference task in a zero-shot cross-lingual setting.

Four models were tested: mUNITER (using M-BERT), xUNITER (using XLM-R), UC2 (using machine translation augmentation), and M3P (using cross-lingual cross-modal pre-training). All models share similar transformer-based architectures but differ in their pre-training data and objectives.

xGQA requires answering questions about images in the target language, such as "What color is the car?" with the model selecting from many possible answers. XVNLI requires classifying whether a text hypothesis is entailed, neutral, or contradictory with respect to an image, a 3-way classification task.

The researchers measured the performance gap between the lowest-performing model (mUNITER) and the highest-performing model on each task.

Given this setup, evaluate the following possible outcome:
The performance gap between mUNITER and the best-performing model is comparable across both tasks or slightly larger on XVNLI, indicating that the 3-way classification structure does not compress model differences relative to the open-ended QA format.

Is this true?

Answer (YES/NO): NO